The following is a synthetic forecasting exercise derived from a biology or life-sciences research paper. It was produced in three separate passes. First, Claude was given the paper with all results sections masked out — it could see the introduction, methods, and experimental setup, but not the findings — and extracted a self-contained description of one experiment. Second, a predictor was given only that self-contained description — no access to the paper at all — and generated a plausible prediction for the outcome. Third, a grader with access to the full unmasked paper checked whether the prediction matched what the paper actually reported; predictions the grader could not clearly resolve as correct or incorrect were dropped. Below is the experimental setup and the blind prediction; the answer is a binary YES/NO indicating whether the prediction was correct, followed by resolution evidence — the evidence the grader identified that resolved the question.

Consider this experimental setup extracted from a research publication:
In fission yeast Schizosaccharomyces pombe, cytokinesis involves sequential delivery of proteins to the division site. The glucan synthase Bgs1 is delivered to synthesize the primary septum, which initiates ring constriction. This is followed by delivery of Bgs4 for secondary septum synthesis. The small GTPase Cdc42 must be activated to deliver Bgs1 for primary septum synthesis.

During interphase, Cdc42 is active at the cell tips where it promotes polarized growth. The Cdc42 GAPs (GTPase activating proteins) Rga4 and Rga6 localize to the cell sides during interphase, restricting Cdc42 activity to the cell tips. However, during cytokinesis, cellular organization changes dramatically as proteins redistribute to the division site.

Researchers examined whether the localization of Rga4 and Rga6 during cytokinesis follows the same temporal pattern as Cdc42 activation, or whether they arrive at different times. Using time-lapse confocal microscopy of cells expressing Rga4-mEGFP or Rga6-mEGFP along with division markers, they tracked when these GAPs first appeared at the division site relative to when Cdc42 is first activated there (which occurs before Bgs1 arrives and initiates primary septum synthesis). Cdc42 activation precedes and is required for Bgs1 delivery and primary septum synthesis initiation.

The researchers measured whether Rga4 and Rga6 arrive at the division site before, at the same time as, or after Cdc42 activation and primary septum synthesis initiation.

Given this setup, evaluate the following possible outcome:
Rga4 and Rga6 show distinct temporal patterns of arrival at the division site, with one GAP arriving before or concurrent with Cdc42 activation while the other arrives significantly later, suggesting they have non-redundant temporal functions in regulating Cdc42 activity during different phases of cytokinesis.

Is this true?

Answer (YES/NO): NO